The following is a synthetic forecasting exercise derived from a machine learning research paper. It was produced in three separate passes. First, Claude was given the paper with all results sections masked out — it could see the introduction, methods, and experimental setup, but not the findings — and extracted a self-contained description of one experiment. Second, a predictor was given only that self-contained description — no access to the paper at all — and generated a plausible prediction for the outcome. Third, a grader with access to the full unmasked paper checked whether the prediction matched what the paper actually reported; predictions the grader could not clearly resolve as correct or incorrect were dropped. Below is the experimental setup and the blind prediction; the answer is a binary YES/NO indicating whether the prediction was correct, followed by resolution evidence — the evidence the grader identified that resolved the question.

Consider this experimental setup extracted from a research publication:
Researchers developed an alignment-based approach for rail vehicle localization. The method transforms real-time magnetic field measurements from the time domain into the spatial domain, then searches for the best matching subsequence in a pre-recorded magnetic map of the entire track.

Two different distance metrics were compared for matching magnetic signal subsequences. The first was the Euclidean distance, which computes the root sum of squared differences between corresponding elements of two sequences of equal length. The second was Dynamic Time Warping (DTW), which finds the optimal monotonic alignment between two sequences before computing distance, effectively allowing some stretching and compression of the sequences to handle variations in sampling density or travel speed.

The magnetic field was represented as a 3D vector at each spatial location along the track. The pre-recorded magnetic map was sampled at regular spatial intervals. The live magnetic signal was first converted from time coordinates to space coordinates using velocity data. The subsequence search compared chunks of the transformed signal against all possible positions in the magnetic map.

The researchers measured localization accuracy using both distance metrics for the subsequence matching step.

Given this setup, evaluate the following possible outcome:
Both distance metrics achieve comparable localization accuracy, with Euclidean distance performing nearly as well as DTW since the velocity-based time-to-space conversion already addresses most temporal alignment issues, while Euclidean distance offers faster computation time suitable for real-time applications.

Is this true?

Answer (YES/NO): NO